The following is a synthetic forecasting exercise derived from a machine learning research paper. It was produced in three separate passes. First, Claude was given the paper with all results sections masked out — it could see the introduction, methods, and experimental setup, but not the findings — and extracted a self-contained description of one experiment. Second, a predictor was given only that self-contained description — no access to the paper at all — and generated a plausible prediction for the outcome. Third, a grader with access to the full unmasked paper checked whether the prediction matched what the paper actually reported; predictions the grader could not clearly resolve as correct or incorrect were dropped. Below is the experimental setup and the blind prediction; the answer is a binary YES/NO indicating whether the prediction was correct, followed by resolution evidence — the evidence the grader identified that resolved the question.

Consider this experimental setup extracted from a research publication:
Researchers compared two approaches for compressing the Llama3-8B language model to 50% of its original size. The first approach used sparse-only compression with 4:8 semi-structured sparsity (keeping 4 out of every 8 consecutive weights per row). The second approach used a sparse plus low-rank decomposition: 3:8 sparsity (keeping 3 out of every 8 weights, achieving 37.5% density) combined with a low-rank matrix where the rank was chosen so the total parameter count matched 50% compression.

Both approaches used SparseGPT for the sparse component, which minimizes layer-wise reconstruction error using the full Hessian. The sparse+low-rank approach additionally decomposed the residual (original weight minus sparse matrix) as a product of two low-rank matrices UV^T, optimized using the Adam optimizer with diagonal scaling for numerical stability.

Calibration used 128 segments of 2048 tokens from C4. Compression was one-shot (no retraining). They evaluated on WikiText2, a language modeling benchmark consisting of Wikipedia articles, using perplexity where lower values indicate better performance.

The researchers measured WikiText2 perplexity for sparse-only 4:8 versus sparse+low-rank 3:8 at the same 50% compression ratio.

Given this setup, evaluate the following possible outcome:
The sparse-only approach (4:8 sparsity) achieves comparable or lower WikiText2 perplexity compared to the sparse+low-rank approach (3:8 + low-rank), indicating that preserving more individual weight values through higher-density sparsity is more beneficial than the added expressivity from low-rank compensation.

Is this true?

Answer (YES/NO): NO